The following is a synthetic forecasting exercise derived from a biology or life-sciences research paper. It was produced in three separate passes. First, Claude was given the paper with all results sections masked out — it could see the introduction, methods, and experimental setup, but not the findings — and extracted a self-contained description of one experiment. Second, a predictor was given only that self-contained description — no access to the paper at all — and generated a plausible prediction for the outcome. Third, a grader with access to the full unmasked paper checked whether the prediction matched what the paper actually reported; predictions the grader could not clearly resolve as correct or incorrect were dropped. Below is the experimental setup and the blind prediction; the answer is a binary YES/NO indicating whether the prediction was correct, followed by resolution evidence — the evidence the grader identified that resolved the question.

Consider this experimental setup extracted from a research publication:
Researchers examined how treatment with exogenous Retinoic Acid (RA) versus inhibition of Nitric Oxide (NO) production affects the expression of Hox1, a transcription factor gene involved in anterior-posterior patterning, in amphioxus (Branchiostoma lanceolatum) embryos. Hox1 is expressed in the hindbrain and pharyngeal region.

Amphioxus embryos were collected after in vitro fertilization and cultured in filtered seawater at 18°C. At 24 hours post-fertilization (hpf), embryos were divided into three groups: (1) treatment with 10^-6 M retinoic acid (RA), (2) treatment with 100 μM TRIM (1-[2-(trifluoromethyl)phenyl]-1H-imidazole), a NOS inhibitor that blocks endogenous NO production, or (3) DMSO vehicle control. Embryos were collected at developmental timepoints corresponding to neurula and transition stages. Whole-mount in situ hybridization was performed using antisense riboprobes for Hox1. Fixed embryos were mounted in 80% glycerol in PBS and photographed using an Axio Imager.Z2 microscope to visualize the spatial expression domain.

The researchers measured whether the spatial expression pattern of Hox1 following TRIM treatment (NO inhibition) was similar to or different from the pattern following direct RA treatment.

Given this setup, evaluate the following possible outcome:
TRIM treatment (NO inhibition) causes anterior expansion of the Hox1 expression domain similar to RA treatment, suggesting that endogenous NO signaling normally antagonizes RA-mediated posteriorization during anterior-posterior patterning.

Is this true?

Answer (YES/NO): YES